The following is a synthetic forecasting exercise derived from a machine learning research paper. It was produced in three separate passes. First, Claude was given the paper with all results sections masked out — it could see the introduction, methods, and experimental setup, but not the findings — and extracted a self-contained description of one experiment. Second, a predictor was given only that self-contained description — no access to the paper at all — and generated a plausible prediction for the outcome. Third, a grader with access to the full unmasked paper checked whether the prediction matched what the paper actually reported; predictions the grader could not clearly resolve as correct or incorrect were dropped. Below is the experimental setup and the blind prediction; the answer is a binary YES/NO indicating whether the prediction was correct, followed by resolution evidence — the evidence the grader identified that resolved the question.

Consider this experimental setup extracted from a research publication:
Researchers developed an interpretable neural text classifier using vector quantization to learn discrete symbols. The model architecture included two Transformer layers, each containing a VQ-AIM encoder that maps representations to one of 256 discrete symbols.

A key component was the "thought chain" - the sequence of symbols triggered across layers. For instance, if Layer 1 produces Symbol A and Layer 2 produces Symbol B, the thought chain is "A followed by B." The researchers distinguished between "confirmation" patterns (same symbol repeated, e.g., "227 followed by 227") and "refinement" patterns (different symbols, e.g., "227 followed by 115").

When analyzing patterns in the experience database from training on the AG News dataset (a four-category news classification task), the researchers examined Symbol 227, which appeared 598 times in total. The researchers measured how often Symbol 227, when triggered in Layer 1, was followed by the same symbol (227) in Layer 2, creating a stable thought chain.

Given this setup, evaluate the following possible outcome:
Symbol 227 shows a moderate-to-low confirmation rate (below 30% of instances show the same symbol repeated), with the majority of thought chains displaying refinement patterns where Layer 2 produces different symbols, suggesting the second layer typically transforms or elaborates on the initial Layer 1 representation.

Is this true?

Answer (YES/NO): NO